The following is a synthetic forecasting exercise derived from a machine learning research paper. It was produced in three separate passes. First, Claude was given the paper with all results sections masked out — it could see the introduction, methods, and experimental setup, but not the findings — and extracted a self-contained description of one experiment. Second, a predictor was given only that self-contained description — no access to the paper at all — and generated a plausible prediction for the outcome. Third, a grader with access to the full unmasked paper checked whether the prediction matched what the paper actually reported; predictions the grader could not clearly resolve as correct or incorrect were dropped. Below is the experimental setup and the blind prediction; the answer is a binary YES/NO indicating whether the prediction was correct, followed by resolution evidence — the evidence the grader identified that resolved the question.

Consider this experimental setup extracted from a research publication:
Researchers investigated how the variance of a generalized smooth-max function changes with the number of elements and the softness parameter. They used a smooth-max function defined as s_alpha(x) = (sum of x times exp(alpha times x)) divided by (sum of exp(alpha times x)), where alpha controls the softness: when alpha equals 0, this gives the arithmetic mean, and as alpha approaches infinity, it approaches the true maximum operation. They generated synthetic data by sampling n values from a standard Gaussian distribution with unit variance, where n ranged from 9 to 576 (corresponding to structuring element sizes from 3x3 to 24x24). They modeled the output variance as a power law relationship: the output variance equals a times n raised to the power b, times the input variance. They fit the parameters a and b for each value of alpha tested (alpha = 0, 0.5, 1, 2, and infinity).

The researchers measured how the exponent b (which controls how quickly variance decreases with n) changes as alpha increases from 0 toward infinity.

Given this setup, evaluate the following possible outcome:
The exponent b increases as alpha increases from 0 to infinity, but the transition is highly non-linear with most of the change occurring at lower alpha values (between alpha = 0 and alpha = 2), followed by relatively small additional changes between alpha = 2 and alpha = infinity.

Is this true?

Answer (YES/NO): YES